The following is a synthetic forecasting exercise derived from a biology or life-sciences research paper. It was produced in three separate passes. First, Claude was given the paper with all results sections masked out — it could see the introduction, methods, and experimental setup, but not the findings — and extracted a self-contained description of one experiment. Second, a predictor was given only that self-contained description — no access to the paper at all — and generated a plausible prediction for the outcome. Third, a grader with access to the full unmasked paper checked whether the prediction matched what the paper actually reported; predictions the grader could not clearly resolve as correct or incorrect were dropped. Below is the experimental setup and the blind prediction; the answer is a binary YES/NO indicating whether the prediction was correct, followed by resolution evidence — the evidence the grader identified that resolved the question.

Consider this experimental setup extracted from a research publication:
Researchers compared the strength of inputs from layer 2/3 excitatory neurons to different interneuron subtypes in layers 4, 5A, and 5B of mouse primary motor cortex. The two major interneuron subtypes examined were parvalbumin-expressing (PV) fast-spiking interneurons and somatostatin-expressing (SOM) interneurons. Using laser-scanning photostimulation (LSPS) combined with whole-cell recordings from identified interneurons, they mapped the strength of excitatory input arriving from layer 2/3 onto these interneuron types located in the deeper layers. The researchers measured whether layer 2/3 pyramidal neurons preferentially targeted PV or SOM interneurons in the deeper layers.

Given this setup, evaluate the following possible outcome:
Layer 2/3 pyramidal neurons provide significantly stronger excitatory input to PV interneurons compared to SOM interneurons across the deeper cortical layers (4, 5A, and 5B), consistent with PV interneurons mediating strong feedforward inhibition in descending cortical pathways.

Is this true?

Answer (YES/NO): NO